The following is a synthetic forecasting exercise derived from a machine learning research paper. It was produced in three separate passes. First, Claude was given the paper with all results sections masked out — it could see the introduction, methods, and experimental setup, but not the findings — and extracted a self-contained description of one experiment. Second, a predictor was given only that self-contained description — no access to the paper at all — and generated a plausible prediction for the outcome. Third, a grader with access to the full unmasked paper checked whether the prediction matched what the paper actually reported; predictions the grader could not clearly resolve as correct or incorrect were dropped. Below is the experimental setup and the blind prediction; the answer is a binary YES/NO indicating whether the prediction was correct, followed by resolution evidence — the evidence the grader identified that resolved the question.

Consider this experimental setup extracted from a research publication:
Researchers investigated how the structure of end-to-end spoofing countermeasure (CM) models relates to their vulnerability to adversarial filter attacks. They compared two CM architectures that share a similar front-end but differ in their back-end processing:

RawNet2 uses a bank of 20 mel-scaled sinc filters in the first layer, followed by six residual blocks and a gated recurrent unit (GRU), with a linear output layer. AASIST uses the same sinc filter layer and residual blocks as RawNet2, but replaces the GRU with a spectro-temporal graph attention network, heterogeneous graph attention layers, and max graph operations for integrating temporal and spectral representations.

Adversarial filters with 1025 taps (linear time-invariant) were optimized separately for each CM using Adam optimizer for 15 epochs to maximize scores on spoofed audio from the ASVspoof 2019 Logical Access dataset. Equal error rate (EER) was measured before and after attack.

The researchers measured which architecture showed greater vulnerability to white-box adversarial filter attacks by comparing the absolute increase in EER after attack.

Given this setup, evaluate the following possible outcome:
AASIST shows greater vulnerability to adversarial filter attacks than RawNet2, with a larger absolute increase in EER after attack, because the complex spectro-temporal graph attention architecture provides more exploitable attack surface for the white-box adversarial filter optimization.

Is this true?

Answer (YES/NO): NO